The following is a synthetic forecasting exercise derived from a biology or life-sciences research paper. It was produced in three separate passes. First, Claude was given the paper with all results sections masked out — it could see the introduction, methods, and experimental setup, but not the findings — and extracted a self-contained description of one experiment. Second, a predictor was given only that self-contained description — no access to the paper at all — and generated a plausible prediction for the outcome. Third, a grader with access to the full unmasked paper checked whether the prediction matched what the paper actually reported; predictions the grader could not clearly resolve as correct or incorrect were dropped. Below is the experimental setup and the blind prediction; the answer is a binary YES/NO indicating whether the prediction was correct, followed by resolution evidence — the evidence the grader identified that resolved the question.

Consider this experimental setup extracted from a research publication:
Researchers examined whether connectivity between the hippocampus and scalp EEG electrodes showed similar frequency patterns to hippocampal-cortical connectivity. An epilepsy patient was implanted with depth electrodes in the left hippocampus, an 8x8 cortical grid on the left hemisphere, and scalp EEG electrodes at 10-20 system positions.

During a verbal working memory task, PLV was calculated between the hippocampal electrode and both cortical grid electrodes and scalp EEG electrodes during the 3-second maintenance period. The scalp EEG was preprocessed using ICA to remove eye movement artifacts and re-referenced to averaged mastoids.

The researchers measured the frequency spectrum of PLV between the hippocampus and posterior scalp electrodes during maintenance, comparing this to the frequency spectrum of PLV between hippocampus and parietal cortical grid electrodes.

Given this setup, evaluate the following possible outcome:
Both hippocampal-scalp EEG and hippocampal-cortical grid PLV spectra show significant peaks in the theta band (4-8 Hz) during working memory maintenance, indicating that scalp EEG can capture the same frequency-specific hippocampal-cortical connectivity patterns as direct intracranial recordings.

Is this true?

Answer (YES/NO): NO